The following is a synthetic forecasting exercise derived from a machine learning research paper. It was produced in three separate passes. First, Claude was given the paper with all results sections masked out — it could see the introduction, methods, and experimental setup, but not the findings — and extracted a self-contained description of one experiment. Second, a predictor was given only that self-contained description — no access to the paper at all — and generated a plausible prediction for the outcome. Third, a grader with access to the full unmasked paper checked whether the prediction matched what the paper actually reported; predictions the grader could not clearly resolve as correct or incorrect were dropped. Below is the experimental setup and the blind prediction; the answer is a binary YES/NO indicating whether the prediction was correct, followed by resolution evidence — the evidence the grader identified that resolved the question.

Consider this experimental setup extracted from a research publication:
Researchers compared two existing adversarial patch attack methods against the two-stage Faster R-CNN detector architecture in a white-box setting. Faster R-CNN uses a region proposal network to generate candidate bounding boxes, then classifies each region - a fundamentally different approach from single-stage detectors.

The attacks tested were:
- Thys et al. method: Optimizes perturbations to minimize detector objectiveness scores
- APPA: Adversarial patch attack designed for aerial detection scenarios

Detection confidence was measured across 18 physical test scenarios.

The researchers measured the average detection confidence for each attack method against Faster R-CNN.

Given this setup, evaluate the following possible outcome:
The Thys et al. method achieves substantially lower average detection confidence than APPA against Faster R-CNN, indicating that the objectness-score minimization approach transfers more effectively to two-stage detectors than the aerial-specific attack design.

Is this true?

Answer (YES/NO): NO